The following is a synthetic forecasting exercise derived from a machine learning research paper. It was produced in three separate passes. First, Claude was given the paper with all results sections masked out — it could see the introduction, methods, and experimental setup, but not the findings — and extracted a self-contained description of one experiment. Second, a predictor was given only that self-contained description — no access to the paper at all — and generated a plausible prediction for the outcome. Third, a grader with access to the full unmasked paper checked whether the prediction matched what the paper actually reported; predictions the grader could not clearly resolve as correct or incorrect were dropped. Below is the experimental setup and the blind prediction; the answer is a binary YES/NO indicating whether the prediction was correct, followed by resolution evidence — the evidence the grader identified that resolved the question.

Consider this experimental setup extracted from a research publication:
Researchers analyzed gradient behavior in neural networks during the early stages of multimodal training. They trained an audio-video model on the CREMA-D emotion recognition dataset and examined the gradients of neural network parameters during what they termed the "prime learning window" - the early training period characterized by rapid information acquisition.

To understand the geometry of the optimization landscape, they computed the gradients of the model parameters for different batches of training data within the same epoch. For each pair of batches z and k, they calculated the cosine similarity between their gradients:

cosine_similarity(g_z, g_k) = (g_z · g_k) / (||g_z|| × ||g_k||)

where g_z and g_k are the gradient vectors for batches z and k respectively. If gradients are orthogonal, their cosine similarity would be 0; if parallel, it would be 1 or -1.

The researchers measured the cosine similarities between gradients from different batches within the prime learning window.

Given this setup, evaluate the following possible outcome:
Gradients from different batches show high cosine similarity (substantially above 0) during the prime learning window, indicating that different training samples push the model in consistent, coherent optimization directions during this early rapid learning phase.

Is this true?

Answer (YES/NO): NO